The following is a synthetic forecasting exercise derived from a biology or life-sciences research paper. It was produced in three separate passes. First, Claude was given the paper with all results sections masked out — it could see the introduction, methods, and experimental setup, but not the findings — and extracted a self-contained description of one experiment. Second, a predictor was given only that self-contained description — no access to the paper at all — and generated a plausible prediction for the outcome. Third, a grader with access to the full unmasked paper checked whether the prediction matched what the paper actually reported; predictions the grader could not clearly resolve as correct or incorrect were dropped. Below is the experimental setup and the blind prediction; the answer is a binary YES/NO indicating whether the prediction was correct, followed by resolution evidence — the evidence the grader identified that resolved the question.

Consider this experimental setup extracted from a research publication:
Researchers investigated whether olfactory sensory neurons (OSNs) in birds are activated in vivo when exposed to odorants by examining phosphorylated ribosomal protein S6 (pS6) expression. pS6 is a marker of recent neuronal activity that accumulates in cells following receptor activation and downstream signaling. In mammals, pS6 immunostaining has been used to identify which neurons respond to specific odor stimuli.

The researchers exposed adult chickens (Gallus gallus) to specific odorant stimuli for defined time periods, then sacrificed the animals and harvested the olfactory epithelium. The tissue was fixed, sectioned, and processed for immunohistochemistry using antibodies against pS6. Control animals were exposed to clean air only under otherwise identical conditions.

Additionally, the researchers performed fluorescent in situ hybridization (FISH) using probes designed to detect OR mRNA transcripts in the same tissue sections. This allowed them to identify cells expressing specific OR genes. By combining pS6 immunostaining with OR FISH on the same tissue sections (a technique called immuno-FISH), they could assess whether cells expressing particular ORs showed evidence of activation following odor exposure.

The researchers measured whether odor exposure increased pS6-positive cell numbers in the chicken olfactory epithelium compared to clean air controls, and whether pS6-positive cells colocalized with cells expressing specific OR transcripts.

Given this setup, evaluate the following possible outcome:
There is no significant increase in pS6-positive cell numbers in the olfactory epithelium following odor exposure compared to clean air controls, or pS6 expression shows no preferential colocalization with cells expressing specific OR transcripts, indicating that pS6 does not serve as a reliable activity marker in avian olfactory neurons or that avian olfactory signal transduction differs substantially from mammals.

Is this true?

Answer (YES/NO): NO